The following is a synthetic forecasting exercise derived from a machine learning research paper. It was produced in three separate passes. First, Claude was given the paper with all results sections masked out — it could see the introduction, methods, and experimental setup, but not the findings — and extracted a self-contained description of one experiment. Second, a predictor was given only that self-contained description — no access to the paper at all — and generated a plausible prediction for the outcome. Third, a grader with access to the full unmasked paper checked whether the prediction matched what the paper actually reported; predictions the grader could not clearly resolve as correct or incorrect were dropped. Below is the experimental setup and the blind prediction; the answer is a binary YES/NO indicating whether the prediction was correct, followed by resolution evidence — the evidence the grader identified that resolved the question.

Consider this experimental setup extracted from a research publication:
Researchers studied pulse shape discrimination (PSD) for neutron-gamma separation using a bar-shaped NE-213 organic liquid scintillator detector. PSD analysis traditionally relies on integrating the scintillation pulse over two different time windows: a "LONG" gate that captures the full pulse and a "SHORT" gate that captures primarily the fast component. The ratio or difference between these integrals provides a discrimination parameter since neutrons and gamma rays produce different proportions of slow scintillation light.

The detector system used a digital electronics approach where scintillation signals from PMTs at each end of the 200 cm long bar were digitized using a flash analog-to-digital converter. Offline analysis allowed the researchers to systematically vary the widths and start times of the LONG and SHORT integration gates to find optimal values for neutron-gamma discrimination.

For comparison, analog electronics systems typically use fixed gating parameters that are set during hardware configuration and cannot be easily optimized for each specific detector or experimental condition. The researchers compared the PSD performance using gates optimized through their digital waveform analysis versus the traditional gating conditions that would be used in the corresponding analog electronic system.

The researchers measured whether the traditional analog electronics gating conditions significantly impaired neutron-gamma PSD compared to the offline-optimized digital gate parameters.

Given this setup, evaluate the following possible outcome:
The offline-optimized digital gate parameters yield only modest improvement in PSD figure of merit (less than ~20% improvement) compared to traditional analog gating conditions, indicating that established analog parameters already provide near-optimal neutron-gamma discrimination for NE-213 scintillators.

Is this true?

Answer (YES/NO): YES